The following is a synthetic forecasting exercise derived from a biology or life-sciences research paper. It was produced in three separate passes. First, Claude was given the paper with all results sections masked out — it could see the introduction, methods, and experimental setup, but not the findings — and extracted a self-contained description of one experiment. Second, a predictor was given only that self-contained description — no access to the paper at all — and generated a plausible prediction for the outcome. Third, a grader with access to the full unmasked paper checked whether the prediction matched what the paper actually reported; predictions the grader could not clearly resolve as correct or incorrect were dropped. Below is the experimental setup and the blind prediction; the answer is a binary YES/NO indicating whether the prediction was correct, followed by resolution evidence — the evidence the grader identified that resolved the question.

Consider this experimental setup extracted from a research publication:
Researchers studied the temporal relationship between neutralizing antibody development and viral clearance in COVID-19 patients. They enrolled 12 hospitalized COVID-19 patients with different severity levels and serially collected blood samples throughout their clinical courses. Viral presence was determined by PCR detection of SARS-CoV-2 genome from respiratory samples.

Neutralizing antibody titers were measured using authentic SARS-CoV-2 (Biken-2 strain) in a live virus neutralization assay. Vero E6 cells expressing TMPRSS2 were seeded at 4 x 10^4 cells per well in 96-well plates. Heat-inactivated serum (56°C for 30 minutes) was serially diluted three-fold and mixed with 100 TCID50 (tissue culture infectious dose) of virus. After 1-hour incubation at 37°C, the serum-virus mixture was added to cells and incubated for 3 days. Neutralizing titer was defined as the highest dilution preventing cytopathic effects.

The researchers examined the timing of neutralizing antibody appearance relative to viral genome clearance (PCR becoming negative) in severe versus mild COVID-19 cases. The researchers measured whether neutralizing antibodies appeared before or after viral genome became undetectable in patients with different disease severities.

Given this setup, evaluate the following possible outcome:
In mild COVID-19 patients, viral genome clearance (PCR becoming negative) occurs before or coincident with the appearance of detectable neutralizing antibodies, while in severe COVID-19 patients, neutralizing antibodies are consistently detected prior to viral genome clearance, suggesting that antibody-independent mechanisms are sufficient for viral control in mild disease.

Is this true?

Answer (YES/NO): NO